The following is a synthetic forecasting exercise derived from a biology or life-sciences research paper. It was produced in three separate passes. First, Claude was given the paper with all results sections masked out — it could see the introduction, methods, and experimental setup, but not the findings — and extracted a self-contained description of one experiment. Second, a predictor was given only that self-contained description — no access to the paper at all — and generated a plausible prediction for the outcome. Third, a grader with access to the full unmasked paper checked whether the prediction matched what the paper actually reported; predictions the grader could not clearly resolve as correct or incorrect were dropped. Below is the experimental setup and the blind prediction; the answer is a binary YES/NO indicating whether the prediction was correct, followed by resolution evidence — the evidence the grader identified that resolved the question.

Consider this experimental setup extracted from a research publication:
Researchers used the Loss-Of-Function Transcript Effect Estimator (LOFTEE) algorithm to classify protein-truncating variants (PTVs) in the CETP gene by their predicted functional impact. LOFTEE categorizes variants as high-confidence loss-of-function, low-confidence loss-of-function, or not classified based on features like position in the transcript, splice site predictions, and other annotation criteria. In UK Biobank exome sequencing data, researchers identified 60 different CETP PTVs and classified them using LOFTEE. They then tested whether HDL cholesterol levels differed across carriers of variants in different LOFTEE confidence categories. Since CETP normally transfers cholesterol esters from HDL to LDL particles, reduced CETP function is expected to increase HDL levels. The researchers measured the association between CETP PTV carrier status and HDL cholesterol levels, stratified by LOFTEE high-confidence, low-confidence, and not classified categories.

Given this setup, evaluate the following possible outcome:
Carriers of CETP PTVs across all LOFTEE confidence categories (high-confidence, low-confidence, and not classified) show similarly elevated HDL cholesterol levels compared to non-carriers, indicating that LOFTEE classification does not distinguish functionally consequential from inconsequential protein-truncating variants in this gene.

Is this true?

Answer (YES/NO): YES